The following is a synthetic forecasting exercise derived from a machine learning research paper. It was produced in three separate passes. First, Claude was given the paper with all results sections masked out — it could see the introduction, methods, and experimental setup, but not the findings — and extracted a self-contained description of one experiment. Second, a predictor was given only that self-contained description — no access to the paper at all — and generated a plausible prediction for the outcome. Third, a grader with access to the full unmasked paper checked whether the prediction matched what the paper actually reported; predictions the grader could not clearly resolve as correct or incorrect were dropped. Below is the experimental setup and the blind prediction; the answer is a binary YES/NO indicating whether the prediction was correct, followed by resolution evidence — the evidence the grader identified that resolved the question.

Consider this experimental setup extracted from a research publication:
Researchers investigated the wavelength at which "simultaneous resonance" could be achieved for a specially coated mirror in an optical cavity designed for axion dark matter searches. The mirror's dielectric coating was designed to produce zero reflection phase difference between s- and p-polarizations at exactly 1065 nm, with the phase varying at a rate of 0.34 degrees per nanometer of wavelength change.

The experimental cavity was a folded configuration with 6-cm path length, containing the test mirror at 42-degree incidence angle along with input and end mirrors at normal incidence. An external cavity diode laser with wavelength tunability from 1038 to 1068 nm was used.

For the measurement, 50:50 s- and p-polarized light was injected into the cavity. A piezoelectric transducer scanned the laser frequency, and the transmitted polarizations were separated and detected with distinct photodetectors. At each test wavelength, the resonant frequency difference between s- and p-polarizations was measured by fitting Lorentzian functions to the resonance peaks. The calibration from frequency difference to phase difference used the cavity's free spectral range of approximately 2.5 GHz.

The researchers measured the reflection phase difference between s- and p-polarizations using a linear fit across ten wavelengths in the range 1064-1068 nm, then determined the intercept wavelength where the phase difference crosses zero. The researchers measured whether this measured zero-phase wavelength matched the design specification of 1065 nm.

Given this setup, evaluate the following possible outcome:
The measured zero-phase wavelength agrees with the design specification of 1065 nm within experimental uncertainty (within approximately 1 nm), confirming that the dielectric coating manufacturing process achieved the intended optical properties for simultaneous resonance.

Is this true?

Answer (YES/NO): NO